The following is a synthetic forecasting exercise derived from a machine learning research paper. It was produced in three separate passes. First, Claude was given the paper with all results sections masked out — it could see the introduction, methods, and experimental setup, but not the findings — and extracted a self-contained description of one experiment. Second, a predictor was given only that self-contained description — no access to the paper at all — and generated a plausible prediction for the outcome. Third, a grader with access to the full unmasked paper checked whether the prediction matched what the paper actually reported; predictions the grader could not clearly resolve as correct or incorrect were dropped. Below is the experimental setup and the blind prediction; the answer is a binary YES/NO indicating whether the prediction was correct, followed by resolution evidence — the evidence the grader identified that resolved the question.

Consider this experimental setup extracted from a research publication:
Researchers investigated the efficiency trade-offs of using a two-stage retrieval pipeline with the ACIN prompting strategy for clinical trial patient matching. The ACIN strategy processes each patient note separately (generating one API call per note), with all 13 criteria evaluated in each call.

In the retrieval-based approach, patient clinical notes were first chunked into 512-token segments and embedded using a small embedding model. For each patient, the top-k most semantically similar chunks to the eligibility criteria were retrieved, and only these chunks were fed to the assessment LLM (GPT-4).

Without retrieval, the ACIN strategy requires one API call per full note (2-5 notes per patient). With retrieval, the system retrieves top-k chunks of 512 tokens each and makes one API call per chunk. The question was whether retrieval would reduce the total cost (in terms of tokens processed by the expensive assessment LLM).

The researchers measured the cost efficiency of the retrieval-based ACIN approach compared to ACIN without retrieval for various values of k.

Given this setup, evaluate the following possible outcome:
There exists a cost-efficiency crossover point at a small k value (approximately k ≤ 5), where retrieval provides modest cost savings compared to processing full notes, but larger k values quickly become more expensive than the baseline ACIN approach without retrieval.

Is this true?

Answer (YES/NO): YES